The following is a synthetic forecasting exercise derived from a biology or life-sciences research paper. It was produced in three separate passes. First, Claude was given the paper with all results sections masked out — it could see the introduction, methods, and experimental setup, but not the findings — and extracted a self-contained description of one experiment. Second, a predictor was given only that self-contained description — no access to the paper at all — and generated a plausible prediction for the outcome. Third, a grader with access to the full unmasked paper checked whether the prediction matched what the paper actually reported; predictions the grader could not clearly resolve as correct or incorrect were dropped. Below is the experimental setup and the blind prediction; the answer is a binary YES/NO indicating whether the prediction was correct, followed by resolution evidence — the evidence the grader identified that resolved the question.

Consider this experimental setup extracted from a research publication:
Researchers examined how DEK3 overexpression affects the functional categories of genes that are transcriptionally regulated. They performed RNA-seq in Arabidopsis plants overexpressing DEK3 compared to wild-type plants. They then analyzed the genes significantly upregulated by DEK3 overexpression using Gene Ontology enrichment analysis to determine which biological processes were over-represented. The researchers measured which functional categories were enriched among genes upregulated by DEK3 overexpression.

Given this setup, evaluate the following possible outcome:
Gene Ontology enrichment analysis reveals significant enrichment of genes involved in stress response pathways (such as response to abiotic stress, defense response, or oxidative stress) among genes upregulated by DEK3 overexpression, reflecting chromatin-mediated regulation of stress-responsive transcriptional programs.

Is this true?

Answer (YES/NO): YES